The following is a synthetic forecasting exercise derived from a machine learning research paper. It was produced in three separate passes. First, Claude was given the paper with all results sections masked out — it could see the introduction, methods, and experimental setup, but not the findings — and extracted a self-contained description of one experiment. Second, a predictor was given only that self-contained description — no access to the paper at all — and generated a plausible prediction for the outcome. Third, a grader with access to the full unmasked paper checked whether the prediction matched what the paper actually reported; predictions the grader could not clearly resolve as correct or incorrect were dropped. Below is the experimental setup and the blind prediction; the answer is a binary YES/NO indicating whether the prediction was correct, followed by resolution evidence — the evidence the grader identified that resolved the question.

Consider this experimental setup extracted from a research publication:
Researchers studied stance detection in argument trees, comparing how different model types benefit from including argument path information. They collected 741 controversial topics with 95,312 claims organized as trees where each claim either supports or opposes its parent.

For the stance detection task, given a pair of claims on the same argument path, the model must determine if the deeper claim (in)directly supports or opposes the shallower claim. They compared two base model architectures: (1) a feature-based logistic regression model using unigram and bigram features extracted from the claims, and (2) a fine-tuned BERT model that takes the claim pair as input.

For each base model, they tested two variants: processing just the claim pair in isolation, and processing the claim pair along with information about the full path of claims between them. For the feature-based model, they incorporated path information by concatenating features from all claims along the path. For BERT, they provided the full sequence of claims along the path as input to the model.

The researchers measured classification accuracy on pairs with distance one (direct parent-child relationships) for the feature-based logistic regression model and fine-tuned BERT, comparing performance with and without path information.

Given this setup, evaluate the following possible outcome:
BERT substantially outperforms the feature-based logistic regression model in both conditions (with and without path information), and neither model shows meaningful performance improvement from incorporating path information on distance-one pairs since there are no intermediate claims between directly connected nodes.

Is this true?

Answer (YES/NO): NO